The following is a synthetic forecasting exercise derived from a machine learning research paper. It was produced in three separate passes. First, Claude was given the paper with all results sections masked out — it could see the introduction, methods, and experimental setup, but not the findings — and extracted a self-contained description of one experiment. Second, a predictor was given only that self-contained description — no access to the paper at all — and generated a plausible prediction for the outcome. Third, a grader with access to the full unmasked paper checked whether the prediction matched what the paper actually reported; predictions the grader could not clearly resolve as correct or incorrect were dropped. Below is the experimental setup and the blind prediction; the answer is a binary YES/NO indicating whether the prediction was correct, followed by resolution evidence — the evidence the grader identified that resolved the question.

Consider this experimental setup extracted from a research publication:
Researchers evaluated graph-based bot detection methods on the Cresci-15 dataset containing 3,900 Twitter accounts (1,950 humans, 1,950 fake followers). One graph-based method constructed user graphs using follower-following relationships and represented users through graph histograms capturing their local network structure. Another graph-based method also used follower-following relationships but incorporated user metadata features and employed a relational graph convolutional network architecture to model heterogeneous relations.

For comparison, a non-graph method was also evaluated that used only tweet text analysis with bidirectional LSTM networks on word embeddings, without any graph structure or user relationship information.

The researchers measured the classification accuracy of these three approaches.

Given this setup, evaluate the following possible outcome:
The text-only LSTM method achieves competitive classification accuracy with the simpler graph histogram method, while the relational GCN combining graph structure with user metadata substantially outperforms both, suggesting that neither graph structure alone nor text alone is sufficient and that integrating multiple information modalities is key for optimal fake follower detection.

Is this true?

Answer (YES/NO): NO